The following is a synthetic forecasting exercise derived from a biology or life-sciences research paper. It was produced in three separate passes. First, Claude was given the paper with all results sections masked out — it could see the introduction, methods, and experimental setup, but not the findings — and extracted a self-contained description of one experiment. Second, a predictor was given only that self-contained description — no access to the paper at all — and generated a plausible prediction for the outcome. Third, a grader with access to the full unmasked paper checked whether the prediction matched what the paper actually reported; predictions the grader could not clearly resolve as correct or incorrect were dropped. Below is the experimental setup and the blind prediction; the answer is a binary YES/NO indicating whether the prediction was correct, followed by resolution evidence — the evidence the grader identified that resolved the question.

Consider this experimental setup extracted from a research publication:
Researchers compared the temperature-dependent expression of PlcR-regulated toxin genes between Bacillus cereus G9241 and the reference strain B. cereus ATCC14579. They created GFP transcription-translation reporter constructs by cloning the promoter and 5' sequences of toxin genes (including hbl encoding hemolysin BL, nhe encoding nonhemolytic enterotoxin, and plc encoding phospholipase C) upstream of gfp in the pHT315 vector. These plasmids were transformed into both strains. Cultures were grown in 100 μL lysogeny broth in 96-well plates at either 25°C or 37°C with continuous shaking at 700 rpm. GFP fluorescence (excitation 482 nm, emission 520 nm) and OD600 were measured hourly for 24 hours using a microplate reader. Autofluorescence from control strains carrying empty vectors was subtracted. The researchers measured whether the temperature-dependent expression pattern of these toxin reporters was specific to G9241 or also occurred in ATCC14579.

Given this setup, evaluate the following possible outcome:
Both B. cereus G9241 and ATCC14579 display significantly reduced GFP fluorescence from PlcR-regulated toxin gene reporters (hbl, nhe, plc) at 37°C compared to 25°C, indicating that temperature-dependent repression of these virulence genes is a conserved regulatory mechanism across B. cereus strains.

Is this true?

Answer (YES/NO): NO